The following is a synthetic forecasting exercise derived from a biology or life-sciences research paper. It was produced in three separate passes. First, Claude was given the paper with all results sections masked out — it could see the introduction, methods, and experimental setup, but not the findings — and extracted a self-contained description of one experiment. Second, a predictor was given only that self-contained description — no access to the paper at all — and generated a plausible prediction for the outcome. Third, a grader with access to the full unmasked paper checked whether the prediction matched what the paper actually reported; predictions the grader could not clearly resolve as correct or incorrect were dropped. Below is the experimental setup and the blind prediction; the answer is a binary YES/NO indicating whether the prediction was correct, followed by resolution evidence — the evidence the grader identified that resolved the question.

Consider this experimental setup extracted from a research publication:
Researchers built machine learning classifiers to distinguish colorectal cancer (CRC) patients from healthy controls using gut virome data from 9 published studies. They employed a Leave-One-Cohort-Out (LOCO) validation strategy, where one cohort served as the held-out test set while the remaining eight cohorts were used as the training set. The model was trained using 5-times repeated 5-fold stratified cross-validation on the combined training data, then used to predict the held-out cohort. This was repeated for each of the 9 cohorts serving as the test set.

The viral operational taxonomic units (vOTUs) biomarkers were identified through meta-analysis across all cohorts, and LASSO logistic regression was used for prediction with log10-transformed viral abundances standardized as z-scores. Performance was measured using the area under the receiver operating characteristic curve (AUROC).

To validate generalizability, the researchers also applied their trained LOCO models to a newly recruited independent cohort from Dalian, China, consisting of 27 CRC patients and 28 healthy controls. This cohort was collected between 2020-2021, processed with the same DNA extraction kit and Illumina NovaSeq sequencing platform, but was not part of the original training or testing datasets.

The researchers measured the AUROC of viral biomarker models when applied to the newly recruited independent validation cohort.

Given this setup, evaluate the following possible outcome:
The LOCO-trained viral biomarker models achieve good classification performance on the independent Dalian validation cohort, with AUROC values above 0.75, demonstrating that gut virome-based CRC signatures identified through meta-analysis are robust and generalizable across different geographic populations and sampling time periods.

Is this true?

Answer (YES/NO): YES